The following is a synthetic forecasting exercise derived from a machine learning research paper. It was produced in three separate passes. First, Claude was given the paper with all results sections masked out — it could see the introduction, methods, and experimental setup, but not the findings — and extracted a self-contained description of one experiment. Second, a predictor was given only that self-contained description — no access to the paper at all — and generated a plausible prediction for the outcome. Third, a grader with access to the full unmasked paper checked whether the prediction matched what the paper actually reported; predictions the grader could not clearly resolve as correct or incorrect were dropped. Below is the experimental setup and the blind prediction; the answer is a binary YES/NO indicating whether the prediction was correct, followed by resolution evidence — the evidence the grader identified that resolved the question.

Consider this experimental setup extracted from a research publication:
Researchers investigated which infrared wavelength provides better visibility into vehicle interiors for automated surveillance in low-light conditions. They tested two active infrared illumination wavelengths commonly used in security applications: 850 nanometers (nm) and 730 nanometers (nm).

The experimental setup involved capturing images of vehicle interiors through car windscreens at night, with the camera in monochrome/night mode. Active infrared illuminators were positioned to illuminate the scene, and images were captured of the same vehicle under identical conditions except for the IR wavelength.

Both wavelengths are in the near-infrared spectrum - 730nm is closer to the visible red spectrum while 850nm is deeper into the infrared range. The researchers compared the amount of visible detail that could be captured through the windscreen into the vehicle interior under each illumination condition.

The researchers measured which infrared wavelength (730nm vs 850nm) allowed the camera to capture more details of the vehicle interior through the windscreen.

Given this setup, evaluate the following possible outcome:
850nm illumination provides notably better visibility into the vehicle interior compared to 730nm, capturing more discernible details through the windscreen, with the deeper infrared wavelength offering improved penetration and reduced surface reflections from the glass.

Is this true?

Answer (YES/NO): NO